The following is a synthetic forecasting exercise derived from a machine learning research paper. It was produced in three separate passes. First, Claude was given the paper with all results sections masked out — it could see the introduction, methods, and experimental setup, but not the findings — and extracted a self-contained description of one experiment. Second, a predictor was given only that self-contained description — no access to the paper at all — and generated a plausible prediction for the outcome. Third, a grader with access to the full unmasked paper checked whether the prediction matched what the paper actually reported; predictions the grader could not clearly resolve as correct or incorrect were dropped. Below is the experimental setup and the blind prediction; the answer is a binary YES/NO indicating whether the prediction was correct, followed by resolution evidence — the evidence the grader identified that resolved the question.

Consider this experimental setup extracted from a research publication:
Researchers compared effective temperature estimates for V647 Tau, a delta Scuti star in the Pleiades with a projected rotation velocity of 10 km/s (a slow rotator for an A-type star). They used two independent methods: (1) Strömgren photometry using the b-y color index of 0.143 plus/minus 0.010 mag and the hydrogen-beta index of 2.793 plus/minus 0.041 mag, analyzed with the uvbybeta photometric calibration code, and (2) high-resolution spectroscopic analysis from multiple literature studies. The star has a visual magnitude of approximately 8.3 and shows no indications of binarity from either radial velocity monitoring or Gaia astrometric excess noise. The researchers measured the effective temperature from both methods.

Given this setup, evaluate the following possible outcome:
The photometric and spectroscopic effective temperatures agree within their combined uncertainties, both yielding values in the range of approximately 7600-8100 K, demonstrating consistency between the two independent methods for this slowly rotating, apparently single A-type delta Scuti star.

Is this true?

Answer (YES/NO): NO